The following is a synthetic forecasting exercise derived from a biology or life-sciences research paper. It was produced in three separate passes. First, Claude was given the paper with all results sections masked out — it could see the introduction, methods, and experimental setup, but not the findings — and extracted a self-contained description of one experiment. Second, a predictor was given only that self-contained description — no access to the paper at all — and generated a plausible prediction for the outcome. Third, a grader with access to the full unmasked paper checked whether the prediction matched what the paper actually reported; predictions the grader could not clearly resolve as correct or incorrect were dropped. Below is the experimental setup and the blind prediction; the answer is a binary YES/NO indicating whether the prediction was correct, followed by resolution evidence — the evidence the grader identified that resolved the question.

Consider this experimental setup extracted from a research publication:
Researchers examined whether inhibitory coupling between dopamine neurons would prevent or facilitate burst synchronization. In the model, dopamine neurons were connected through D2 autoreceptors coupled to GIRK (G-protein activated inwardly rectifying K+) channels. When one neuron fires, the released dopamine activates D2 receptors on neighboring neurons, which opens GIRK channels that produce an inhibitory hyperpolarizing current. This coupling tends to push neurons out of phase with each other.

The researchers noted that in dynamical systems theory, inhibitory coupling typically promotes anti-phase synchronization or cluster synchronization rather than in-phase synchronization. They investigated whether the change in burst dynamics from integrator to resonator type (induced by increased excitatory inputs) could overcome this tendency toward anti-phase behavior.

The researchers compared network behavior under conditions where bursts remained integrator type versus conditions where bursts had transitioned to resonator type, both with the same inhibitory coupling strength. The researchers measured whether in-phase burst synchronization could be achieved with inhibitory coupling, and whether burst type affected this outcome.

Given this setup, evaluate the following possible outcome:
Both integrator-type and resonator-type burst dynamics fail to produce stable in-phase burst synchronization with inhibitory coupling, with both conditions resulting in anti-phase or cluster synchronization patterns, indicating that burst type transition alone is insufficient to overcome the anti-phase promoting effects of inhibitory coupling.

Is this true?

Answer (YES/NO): NO